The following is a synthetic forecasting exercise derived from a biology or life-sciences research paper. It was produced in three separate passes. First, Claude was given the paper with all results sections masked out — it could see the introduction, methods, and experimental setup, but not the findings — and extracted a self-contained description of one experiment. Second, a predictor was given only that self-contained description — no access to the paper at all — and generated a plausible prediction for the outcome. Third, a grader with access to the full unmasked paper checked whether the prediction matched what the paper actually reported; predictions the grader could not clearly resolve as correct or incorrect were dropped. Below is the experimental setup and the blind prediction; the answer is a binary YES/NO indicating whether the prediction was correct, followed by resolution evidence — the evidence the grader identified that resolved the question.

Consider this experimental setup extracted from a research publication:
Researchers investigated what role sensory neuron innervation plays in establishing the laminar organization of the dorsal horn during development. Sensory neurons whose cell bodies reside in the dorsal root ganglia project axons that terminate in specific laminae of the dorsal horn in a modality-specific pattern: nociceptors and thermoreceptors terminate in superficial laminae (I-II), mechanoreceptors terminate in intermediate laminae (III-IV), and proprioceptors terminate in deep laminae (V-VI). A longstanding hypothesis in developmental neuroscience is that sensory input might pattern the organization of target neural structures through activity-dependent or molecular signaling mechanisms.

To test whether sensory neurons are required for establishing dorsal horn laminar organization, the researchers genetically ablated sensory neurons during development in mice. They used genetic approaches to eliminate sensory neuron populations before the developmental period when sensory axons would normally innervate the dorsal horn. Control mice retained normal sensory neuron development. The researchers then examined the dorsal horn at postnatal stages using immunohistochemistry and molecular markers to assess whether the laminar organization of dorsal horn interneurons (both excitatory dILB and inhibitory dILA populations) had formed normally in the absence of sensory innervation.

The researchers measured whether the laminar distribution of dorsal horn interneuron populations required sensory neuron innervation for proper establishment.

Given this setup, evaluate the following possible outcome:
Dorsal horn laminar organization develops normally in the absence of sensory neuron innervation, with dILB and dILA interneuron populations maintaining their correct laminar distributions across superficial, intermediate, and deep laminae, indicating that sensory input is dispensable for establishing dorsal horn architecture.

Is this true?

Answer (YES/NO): YES